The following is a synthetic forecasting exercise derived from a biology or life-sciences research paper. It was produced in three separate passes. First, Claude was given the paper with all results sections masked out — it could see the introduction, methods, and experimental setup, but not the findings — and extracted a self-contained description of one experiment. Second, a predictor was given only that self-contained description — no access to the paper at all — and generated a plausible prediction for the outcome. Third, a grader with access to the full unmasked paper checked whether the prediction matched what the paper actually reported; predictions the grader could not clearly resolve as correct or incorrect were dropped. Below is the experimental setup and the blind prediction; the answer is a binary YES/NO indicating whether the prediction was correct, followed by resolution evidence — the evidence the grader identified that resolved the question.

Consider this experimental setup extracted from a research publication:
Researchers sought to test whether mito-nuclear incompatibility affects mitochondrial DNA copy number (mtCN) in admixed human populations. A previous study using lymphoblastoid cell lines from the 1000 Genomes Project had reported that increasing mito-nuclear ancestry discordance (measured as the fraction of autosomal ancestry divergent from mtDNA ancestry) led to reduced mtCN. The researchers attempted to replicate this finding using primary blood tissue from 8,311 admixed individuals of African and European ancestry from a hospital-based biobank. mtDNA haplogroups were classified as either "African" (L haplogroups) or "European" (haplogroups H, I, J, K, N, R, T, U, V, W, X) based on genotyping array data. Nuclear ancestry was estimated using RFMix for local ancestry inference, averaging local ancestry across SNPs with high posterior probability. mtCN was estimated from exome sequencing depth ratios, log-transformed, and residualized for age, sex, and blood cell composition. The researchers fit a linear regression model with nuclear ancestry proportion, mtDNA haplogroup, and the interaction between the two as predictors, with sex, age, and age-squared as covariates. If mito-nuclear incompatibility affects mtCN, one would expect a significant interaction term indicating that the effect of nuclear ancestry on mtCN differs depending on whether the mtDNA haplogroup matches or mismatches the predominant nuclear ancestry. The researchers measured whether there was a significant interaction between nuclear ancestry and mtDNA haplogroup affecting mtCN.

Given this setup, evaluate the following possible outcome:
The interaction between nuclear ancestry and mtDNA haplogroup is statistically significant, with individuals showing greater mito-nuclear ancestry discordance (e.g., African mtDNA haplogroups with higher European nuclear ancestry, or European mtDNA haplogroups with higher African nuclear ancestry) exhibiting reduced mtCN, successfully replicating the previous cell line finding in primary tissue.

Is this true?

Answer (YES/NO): NO